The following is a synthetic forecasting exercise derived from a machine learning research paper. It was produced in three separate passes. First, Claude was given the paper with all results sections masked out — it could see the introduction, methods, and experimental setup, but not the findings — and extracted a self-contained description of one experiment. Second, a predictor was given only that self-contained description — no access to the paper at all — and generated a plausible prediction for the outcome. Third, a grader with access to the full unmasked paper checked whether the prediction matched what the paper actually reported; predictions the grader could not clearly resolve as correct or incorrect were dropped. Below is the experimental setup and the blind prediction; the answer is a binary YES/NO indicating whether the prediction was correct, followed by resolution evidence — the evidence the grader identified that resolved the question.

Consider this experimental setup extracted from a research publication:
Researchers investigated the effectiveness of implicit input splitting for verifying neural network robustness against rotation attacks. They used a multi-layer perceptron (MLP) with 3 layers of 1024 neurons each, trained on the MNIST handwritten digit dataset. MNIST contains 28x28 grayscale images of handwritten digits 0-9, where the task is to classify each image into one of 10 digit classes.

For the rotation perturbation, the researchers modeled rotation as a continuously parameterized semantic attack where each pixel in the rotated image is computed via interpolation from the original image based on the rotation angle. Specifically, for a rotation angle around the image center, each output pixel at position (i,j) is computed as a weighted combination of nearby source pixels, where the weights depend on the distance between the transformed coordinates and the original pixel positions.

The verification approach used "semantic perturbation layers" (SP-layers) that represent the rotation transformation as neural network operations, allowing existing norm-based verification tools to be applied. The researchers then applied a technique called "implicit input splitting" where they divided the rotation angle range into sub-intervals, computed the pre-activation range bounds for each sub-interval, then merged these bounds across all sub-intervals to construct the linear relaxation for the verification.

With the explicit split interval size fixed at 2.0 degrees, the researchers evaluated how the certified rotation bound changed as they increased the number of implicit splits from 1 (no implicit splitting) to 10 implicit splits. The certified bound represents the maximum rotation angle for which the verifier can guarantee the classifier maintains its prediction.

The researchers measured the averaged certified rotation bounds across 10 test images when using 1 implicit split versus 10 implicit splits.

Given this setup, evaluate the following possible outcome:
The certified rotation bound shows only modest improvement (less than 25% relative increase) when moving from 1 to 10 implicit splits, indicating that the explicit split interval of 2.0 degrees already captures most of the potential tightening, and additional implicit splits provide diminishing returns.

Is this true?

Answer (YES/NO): NO